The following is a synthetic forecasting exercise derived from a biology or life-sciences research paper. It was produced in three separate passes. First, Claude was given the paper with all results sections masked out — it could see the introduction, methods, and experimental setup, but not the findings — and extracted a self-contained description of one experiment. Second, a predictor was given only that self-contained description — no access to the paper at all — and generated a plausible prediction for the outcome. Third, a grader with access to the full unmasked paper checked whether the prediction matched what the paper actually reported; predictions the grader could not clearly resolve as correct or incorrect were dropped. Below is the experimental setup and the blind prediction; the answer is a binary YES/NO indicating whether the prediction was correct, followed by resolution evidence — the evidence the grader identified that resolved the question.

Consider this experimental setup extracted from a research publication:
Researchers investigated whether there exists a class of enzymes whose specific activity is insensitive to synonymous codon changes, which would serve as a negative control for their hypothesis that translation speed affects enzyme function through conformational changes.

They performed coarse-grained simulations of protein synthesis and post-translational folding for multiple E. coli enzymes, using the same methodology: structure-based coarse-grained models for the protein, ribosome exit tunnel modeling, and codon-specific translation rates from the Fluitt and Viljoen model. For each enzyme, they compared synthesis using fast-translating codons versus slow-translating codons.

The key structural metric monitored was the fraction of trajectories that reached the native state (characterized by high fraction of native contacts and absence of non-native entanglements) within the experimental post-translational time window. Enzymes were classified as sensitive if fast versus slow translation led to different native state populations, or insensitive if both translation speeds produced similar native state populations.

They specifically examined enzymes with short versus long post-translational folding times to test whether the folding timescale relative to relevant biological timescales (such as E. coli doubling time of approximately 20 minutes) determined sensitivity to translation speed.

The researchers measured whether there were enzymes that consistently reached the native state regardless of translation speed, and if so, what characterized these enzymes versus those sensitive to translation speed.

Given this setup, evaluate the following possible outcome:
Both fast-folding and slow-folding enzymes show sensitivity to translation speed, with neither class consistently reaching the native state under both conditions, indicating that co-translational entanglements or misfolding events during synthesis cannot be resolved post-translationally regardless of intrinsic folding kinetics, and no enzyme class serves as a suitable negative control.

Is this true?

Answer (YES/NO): NO